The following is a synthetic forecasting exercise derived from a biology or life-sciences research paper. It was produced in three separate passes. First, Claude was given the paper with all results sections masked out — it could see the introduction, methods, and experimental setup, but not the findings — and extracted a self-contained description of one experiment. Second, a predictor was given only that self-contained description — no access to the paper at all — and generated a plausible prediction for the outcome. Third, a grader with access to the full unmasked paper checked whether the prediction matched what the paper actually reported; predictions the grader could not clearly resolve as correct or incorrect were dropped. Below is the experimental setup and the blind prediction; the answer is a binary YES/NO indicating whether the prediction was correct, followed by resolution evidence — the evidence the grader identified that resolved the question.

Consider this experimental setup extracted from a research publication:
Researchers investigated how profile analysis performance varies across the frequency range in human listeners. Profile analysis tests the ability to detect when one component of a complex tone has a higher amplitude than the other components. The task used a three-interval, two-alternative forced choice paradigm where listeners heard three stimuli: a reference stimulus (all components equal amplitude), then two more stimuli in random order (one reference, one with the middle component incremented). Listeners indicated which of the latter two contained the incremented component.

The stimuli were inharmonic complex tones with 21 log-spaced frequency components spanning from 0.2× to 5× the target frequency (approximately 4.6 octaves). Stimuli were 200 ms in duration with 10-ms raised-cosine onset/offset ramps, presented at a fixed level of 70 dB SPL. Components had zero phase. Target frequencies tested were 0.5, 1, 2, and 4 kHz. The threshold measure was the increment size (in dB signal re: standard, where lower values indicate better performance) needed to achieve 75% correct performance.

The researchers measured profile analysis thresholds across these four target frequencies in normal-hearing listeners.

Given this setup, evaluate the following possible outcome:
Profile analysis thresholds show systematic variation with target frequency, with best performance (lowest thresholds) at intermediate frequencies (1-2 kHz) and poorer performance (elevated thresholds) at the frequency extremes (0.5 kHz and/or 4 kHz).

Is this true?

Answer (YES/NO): NO